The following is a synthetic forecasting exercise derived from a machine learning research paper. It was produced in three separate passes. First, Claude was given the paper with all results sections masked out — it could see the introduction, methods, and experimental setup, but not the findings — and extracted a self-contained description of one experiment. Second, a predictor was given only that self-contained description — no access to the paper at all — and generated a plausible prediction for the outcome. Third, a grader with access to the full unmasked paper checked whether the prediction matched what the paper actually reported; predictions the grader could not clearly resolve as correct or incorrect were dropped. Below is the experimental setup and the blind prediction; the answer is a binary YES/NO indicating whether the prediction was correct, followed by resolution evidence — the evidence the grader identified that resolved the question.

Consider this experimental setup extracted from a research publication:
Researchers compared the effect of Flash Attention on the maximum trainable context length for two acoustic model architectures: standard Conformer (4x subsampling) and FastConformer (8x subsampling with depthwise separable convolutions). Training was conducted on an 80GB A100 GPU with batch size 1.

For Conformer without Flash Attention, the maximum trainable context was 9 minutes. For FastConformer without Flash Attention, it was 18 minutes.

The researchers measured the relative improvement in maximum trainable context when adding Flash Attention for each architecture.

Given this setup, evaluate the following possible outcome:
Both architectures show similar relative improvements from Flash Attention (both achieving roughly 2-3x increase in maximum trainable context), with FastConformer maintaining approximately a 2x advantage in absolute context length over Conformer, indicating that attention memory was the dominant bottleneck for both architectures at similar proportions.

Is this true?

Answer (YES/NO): NO